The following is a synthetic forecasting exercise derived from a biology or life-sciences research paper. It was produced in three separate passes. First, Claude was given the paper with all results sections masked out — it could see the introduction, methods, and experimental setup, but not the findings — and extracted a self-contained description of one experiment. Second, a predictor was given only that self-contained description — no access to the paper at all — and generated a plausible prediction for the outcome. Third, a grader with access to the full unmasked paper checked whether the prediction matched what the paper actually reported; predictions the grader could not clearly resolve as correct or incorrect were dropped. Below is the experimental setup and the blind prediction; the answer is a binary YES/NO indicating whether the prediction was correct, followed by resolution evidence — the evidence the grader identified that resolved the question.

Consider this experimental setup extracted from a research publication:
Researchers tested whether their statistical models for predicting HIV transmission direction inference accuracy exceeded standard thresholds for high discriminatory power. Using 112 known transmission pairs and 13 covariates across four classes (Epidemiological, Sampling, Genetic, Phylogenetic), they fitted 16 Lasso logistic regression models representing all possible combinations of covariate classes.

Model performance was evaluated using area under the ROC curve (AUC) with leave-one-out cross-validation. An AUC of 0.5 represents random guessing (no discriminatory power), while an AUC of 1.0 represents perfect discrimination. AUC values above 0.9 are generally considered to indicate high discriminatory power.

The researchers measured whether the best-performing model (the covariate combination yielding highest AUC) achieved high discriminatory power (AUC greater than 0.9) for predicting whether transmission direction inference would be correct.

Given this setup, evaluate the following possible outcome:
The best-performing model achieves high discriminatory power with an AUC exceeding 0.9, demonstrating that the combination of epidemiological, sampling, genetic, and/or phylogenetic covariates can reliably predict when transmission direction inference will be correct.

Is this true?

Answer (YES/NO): YES